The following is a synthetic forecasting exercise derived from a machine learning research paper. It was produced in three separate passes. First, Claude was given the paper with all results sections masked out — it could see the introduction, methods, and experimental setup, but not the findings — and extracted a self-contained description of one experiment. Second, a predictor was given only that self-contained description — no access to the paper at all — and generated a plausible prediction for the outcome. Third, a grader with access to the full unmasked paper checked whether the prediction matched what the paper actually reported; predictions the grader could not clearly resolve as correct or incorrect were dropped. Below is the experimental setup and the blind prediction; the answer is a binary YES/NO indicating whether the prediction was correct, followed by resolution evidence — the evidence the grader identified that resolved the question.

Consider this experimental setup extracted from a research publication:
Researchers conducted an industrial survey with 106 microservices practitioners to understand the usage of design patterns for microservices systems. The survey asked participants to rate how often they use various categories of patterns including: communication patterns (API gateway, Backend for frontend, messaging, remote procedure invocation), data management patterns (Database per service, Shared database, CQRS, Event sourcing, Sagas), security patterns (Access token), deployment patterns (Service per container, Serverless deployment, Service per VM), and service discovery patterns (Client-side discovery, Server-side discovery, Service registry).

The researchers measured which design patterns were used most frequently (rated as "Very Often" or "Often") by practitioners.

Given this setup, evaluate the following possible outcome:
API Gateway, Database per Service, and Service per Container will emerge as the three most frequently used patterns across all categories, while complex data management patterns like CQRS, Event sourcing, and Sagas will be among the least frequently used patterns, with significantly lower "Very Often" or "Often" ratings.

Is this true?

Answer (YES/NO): NO